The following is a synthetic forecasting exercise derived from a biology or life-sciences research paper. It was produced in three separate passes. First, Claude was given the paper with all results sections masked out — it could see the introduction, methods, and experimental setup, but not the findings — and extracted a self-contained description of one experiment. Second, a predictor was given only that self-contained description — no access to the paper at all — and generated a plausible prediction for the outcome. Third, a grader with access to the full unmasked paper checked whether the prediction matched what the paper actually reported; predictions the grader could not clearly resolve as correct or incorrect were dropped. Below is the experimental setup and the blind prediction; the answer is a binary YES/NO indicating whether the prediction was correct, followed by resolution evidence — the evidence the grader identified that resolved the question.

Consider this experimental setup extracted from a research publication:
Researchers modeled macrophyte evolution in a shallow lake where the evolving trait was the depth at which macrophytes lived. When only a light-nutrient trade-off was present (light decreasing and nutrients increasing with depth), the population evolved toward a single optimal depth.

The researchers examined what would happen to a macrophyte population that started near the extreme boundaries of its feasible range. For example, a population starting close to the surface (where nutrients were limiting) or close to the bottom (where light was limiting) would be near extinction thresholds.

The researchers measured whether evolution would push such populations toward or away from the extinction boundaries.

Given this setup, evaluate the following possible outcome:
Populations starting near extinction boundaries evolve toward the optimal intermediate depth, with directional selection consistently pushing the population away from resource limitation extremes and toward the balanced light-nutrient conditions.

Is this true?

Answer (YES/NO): YES